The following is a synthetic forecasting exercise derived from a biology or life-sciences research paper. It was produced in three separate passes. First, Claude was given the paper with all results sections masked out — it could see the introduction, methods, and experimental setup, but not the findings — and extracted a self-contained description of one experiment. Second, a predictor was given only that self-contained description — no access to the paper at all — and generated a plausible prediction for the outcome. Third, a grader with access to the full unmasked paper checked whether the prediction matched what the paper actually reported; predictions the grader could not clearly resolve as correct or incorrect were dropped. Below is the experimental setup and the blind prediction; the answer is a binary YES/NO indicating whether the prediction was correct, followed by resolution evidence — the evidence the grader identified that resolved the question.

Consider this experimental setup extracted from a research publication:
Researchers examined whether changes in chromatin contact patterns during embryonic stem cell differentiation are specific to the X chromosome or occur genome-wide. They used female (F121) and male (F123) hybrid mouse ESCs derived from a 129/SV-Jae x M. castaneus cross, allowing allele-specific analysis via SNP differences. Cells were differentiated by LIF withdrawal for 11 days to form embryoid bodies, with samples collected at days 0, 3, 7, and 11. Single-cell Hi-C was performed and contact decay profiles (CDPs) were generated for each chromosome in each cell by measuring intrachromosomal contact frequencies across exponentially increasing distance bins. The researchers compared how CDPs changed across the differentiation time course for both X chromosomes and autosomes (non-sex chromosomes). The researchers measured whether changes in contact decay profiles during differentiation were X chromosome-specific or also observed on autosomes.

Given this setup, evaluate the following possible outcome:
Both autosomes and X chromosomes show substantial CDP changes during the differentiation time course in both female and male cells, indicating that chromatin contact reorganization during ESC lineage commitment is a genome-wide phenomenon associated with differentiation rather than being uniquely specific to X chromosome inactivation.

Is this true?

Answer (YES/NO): YES